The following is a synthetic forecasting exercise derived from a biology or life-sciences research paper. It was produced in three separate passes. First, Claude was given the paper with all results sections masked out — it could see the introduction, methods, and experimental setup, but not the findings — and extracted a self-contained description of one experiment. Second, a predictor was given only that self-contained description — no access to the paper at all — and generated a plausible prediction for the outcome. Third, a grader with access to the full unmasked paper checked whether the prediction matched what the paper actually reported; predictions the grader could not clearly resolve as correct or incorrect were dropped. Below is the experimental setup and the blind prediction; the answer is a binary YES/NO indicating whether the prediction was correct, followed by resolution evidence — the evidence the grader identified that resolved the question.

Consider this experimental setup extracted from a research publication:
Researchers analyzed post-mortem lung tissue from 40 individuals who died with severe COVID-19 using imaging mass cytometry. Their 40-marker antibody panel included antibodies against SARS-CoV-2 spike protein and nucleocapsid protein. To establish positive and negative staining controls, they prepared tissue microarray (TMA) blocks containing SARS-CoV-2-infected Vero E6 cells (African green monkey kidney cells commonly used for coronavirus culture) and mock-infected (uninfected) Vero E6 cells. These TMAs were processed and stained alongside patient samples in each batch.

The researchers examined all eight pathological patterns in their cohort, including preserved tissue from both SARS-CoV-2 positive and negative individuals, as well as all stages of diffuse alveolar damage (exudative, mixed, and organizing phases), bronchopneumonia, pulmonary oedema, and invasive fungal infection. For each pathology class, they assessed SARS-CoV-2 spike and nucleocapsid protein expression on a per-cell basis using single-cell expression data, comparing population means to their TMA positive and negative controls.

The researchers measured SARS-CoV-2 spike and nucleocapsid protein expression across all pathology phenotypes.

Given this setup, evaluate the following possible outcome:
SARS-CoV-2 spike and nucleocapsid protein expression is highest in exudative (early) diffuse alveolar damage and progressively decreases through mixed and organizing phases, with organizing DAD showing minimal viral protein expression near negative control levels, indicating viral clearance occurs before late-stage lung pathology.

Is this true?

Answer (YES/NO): NO